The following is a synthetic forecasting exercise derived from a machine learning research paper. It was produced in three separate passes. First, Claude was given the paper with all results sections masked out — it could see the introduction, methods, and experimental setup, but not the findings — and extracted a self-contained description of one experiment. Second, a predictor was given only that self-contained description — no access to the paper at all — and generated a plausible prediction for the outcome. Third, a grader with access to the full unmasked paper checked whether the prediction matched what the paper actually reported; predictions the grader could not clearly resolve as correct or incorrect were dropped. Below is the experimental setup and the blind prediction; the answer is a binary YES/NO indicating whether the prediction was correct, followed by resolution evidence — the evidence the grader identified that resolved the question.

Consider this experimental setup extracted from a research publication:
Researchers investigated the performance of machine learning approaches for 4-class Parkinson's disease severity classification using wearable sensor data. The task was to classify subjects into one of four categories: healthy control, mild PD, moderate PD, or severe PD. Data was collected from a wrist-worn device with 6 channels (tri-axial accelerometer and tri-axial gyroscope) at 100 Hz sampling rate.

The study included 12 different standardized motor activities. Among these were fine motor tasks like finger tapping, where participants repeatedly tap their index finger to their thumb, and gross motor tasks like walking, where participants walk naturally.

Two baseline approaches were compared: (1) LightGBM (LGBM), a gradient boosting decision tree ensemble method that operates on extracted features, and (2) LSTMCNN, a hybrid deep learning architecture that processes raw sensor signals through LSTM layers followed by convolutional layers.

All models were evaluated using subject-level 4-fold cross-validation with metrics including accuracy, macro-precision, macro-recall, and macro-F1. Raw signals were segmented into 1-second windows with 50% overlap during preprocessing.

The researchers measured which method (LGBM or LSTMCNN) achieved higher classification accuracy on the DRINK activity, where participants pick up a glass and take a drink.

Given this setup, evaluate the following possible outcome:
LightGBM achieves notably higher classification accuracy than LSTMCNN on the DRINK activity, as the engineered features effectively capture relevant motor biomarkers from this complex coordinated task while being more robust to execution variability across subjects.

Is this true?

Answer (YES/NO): NO